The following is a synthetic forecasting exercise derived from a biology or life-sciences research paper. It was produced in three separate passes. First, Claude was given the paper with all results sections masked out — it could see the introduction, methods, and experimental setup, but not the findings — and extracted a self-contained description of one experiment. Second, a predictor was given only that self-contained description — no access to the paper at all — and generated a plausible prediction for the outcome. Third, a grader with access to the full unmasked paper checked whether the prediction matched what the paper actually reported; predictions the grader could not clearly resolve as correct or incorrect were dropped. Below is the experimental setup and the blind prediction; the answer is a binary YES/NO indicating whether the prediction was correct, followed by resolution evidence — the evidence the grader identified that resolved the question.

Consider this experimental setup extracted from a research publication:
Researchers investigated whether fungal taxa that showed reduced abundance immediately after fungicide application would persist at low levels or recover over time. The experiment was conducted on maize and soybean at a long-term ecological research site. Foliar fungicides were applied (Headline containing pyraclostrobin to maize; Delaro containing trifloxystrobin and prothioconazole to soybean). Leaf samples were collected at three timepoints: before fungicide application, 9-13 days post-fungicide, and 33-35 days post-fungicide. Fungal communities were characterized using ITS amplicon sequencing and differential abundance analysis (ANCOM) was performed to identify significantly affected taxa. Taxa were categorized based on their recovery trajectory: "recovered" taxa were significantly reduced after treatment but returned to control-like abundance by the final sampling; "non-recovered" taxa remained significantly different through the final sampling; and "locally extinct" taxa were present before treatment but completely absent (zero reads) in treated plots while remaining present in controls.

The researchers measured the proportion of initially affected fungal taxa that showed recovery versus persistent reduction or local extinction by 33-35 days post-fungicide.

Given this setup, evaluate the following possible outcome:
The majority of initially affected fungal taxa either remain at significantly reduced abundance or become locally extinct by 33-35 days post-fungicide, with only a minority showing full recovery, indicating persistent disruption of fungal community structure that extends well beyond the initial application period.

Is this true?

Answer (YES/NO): NO